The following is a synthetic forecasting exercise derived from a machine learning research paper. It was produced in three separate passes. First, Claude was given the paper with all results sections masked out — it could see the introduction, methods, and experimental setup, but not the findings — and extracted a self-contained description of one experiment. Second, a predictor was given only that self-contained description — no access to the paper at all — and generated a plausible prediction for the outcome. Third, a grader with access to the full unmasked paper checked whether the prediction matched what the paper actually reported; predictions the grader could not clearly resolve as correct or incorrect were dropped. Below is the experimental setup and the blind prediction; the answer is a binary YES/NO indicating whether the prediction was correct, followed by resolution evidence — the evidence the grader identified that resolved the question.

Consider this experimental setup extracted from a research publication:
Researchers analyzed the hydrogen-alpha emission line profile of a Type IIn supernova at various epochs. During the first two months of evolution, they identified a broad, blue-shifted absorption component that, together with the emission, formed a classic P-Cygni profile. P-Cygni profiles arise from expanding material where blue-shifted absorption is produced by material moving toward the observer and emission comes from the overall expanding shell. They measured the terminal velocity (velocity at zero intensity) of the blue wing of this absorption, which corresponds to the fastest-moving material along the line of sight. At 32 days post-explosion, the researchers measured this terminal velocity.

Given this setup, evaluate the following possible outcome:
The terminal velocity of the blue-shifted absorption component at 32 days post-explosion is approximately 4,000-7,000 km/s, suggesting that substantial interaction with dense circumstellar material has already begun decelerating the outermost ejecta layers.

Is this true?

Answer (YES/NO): NO